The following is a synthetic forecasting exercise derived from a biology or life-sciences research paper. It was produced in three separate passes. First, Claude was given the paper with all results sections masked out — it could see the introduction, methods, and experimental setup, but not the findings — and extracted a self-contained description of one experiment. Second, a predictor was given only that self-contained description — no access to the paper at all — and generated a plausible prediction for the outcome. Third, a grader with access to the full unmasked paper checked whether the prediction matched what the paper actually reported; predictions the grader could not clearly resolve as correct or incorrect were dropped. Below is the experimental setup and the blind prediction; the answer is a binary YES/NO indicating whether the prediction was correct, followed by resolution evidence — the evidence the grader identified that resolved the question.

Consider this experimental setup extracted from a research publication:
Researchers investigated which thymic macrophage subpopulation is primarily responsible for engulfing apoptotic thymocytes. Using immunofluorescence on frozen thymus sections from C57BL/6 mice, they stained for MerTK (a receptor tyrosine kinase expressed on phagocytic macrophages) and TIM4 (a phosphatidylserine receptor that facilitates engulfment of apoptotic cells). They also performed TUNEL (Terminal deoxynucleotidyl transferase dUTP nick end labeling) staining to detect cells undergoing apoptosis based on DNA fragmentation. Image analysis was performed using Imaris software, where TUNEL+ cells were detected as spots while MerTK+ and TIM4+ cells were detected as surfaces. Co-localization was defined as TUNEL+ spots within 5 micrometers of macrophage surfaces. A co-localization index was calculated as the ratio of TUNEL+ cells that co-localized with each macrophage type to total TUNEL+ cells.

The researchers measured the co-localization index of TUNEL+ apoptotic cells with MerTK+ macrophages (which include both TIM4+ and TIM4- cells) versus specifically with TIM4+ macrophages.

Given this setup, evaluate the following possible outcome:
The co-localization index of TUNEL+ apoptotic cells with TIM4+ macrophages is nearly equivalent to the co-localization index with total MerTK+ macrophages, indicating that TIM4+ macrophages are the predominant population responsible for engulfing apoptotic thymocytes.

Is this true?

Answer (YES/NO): NO